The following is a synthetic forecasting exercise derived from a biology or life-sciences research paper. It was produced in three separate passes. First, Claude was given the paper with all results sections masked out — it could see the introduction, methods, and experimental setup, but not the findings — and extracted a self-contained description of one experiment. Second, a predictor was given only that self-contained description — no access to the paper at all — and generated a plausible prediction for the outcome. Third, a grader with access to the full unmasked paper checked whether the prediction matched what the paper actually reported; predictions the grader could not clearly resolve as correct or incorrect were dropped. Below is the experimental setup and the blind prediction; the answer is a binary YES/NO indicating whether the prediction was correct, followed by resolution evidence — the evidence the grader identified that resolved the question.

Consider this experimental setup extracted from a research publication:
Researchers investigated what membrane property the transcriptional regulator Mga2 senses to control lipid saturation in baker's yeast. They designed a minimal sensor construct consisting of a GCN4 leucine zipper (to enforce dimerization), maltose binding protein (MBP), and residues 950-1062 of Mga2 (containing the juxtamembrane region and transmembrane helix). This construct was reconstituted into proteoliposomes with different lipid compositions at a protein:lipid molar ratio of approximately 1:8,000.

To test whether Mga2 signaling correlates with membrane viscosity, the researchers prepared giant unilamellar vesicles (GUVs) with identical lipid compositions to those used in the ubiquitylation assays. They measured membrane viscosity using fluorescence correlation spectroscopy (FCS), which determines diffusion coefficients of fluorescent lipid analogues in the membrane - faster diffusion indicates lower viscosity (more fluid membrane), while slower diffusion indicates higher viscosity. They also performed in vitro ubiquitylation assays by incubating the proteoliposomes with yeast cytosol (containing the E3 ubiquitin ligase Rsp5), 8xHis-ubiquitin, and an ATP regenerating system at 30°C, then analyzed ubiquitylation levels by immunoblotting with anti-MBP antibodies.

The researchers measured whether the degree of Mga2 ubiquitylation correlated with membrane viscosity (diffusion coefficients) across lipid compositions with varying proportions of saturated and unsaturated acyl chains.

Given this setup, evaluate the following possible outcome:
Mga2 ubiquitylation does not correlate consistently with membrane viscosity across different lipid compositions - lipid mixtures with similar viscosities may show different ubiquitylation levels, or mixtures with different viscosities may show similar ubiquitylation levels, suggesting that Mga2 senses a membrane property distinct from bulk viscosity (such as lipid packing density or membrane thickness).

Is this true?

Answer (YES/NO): YES